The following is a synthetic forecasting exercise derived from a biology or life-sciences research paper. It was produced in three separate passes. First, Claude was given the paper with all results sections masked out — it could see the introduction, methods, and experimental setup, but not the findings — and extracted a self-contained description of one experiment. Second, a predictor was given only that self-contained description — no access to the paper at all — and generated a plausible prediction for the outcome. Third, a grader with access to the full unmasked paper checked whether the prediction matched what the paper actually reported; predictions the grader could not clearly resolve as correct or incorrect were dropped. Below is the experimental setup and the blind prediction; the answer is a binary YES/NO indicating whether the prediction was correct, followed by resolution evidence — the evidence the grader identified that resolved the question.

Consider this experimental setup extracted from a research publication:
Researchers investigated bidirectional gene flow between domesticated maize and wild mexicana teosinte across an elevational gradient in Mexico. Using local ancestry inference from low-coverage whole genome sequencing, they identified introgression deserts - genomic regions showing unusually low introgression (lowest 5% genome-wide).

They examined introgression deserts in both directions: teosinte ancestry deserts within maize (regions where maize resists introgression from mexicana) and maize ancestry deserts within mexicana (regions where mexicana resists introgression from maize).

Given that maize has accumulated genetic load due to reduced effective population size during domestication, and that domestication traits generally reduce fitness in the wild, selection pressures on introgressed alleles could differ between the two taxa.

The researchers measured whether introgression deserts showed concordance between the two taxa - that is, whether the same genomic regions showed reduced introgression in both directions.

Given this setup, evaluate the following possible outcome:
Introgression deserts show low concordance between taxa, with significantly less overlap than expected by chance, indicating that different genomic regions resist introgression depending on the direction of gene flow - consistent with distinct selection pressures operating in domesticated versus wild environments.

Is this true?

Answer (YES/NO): NO